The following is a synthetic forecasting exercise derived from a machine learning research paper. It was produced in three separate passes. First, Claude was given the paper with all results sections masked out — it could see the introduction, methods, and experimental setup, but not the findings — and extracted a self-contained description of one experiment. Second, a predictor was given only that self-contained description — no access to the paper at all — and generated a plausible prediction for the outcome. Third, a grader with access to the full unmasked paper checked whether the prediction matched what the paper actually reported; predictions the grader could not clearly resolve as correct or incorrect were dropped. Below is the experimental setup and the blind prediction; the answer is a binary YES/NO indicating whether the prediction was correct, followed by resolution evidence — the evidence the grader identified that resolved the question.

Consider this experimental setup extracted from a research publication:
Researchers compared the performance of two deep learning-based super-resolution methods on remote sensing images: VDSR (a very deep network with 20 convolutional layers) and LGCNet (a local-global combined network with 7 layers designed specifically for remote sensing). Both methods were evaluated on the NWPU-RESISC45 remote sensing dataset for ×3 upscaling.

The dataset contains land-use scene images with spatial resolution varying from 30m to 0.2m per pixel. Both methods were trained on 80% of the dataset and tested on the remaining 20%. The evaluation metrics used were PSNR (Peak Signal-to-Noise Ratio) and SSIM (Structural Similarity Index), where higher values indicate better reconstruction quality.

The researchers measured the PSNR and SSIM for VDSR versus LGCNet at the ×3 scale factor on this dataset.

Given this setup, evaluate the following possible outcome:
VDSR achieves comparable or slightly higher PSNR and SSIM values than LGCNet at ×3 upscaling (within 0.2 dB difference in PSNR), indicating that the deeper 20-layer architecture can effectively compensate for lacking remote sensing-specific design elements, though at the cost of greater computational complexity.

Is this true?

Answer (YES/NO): YES